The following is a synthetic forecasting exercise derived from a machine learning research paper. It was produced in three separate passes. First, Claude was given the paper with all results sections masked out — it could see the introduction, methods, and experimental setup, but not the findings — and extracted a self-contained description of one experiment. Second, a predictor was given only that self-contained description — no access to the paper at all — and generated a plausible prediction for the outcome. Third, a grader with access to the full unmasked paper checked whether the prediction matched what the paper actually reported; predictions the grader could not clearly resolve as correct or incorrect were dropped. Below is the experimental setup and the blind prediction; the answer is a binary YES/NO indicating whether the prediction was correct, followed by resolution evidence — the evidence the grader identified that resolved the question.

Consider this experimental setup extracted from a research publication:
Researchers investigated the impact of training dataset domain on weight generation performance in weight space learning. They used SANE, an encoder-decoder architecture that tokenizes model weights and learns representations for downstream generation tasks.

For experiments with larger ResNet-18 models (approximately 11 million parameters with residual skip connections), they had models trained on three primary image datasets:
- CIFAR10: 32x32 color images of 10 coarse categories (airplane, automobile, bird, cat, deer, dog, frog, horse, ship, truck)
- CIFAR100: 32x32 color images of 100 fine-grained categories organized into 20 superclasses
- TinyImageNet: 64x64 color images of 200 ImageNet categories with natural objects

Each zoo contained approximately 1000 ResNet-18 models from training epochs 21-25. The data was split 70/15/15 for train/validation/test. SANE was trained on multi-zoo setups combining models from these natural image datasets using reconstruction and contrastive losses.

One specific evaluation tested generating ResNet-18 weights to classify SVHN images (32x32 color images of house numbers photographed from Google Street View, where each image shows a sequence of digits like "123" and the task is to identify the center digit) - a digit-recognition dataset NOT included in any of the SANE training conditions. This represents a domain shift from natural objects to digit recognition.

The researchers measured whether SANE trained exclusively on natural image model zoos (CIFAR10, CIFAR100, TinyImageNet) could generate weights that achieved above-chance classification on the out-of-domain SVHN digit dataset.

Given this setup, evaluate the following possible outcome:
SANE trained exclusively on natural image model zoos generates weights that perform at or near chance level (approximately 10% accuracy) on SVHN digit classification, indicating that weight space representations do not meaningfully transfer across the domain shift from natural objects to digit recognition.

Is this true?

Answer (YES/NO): NO